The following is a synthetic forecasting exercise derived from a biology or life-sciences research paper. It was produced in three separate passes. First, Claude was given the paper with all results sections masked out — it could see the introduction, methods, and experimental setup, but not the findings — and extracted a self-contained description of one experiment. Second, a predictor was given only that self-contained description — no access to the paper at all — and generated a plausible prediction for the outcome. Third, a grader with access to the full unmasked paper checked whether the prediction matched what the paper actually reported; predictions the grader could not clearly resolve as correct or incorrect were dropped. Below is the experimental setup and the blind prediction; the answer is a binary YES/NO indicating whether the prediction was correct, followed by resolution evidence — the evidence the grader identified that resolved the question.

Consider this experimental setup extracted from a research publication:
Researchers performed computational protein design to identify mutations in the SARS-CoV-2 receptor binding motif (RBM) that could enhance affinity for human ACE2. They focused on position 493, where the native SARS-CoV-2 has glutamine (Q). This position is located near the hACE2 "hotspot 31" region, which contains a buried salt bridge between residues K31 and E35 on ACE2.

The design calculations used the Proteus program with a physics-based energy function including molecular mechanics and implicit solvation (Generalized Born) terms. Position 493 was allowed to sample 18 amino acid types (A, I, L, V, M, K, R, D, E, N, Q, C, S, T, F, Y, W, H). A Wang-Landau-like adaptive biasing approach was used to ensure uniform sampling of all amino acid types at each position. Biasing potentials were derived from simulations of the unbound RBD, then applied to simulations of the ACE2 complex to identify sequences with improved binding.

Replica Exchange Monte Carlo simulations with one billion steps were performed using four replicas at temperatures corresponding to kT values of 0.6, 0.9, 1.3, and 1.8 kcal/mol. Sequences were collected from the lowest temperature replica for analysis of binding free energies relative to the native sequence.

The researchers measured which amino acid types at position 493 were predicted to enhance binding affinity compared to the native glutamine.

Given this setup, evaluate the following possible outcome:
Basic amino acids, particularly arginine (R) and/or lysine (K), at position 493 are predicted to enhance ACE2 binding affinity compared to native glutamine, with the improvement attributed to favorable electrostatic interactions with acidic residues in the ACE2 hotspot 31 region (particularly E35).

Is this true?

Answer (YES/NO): NO